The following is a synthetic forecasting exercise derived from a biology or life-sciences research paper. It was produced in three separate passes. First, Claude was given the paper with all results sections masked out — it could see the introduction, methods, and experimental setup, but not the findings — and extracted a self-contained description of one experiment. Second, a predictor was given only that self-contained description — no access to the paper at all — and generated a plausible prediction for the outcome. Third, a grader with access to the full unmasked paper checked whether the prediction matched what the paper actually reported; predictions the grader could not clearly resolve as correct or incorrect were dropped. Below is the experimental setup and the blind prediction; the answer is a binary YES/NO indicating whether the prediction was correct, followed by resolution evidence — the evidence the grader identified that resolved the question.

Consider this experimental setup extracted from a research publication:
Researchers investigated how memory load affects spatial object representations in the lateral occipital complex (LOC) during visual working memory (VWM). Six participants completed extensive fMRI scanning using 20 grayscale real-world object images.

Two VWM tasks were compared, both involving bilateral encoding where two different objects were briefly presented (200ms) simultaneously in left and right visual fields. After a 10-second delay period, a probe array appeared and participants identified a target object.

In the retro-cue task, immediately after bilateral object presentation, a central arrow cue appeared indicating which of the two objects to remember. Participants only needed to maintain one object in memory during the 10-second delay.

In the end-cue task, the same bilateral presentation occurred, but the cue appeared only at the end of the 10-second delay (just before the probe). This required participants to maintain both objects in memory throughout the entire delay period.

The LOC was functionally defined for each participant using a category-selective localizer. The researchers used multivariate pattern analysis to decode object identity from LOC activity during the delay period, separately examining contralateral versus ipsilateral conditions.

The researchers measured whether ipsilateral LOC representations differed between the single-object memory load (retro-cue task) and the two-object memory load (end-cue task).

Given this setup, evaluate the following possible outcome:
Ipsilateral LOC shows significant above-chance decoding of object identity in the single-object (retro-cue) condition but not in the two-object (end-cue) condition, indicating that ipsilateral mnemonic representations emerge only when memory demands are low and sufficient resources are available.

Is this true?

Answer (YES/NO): NO